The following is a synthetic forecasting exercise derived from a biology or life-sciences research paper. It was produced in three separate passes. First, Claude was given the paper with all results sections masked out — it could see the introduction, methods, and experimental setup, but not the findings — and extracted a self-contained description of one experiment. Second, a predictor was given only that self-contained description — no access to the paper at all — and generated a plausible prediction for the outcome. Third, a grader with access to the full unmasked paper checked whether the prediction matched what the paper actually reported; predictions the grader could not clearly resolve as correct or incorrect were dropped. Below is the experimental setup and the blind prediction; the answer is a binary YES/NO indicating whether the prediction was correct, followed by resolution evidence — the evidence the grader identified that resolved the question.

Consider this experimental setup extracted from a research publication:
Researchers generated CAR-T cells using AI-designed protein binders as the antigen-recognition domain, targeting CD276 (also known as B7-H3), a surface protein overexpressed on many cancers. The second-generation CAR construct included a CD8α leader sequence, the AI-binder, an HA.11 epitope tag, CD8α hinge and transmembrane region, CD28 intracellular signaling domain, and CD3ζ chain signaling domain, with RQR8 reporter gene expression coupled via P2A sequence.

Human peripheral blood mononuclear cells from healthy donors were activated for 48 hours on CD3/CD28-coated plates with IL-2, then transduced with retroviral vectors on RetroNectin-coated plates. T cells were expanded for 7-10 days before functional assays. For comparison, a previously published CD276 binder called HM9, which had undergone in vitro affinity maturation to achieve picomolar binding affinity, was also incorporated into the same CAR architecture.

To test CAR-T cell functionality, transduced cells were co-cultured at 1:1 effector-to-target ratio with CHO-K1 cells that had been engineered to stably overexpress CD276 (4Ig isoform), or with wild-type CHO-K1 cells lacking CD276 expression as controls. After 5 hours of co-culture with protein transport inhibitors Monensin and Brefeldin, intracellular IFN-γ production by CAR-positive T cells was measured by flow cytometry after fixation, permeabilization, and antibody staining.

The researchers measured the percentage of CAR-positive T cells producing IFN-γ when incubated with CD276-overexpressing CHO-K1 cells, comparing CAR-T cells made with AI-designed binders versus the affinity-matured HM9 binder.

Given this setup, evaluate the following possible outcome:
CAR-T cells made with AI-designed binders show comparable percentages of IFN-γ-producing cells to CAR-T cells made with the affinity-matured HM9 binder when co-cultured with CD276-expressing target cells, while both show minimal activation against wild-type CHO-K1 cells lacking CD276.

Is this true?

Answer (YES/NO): NO